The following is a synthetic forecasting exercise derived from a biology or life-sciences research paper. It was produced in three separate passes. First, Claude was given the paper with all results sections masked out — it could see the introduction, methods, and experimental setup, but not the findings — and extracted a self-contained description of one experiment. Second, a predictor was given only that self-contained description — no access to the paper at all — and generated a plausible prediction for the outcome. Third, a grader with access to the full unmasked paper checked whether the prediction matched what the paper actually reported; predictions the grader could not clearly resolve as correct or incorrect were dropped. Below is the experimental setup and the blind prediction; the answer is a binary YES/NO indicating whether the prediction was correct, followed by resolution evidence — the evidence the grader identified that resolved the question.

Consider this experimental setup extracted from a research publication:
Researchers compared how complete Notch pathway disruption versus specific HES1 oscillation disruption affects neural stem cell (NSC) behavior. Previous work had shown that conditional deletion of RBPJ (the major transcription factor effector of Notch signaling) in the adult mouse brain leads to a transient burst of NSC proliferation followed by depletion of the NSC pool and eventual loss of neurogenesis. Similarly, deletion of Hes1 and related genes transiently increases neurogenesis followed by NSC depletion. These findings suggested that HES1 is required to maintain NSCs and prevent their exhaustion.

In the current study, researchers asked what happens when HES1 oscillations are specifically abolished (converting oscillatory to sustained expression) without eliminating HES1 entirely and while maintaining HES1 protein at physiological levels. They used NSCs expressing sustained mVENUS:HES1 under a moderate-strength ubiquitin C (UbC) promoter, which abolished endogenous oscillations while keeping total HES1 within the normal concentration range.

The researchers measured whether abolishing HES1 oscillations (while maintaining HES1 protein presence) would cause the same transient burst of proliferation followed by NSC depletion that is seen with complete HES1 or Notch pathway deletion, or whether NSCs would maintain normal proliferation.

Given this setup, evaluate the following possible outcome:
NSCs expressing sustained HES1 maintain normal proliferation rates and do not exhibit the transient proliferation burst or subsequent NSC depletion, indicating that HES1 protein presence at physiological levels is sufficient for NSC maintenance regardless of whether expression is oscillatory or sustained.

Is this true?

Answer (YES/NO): NO